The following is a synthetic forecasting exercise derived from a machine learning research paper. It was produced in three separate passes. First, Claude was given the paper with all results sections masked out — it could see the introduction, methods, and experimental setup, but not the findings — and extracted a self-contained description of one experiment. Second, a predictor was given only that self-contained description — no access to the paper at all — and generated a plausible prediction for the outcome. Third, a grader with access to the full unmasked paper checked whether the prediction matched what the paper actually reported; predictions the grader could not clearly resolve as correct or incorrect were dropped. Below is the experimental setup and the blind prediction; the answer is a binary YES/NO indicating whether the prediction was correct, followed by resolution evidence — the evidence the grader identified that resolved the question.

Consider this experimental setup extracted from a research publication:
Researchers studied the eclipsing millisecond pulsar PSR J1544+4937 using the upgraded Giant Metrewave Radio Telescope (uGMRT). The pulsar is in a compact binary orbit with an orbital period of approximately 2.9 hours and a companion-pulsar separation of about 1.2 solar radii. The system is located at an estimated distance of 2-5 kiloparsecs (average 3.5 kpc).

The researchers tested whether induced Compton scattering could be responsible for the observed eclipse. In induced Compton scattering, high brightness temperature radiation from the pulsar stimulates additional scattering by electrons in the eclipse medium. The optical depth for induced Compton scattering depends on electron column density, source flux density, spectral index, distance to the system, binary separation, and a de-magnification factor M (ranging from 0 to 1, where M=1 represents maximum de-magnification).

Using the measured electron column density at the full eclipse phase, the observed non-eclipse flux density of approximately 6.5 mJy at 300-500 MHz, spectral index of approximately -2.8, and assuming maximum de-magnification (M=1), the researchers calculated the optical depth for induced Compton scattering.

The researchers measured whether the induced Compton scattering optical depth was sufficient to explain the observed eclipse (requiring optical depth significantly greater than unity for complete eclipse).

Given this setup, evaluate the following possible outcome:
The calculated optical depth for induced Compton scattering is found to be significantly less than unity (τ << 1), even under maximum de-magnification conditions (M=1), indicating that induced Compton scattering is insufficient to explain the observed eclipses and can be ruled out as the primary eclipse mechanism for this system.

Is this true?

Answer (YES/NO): YES